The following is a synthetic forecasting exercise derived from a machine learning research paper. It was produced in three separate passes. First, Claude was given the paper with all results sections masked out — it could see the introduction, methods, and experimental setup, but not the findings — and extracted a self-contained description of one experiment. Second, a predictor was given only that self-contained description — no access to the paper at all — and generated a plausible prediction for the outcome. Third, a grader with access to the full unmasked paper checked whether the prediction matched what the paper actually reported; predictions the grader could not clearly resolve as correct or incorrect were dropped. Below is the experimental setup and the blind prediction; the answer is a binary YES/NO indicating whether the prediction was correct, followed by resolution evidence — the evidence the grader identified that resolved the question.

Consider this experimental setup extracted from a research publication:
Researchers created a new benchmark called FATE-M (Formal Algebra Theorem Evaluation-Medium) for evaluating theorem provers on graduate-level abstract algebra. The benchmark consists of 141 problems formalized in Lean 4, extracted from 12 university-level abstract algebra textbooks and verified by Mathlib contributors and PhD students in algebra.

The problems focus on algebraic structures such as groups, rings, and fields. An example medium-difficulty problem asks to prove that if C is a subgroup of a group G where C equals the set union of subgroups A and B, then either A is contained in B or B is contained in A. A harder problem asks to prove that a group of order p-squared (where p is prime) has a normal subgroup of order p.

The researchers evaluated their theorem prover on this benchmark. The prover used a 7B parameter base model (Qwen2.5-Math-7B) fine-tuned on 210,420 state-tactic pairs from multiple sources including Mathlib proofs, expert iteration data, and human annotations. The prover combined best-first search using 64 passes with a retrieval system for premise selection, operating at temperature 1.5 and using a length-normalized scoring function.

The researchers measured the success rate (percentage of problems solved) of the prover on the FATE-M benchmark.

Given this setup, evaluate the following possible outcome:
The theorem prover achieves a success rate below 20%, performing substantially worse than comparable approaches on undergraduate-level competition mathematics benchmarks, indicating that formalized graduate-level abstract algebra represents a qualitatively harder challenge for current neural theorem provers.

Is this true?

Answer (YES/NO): NO